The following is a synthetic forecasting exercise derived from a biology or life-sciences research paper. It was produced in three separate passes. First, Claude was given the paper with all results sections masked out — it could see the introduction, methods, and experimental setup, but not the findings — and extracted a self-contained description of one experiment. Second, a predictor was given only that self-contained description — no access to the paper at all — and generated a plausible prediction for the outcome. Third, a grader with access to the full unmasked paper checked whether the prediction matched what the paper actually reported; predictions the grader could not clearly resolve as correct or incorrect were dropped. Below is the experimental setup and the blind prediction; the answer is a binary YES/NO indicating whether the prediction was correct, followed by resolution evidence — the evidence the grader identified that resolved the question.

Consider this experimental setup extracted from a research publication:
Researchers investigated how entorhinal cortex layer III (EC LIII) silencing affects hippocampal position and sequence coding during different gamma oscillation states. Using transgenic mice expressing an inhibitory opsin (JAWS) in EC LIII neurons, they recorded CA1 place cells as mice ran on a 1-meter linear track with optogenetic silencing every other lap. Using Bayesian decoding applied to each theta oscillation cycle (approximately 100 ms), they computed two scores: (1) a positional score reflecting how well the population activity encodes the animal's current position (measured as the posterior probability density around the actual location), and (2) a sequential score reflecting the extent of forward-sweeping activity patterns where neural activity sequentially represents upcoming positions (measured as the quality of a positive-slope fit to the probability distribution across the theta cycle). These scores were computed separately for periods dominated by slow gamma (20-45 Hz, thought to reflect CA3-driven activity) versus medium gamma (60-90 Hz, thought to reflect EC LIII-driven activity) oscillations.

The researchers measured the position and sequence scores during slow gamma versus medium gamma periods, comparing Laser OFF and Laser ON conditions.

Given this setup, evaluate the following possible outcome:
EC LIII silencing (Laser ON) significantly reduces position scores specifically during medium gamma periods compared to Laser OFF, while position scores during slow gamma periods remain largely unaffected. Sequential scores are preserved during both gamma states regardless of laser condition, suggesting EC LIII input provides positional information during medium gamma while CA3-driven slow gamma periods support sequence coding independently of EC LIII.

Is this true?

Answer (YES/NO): NO